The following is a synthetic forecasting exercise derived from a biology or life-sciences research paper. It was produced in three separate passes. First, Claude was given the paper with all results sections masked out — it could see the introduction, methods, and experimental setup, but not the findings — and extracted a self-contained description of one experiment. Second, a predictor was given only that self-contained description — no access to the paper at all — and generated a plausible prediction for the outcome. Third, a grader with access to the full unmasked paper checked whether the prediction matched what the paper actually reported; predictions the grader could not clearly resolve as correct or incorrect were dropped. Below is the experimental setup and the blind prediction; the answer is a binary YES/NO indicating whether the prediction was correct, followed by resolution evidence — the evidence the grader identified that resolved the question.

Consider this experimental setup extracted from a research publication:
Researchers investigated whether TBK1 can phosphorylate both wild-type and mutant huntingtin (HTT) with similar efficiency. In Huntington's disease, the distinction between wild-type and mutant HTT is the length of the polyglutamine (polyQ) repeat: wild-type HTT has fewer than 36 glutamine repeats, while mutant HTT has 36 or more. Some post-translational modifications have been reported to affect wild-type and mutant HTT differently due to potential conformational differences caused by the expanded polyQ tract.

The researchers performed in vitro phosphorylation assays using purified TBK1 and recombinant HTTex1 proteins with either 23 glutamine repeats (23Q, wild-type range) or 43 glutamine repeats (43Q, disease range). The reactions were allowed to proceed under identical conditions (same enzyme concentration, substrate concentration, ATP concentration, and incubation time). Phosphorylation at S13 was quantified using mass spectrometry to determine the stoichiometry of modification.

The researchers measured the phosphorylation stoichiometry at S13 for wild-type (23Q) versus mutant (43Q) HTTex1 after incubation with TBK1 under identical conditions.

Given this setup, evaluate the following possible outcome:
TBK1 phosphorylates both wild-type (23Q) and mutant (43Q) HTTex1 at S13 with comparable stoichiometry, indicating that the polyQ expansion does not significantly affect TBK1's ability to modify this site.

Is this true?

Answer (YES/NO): YES